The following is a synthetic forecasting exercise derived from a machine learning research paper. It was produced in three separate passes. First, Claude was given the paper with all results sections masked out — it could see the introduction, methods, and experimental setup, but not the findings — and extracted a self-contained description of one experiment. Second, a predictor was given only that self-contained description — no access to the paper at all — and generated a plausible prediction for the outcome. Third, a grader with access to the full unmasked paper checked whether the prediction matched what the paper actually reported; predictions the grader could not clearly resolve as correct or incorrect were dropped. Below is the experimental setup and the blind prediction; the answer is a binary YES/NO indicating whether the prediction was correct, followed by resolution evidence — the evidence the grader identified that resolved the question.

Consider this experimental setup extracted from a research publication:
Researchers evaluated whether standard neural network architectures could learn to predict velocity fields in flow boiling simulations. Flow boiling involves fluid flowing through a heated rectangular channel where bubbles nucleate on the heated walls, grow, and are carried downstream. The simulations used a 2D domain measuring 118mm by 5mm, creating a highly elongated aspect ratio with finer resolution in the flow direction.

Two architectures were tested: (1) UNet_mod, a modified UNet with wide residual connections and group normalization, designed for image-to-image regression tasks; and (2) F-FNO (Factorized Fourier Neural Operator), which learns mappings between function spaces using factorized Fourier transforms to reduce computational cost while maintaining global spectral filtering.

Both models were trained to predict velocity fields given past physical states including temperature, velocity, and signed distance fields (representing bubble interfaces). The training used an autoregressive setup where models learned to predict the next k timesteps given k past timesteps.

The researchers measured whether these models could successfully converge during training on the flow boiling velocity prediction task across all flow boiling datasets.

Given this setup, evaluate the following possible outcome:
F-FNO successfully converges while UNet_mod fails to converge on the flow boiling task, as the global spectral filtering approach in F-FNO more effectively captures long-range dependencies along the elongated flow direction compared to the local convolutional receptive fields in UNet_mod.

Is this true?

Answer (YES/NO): NO